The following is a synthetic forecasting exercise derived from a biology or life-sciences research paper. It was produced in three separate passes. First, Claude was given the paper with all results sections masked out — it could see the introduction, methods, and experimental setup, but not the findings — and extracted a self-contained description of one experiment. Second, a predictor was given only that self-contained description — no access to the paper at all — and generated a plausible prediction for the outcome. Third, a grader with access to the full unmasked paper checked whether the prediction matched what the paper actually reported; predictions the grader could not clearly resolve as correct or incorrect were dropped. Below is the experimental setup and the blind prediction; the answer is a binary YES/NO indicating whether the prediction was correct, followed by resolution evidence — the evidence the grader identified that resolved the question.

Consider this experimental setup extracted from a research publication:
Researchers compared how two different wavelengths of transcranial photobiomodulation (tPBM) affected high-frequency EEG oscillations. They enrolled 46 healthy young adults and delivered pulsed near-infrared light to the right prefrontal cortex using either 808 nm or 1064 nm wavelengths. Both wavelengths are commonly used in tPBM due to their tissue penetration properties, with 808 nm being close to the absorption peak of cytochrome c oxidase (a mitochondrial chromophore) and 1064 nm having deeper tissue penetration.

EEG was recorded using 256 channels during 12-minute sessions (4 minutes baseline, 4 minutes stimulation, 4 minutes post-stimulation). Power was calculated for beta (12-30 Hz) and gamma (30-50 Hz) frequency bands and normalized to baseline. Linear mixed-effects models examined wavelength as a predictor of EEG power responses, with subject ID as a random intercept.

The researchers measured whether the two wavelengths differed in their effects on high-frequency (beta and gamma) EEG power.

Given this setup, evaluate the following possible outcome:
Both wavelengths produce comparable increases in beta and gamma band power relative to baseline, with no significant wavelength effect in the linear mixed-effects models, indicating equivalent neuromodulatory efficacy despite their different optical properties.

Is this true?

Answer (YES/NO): NO